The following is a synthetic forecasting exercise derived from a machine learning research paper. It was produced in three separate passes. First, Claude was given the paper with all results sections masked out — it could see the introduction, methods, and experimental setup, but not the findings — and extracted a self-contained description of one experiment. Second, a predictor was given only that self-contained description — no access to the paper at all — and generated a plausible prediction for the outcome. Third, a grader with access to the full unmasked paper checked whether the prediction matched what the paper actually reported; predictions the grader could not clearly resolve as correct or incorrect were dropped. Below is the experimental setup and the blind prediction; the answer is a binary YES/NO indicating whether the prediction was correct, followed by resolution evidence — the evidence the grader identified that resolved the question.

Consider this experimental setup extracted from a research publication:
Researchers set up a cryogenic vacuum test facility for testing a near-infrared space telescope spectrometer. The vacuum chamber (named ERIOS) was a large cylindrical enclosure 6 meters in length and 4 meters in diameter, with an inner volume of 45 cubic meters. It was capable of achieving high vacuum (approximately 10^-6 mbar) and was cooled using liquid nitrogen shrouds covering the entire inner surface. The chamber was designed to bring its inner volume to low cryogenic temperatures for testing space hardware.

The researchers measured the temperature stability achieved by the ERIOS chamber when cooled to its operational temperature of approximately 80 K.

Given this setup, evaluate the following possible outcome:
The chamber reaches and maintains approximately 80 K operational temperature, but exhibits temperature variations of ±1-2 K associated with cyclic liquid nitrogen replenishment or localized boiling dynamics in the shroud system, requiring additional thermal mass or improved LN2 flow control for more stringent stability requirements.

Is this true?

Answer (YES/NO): NO